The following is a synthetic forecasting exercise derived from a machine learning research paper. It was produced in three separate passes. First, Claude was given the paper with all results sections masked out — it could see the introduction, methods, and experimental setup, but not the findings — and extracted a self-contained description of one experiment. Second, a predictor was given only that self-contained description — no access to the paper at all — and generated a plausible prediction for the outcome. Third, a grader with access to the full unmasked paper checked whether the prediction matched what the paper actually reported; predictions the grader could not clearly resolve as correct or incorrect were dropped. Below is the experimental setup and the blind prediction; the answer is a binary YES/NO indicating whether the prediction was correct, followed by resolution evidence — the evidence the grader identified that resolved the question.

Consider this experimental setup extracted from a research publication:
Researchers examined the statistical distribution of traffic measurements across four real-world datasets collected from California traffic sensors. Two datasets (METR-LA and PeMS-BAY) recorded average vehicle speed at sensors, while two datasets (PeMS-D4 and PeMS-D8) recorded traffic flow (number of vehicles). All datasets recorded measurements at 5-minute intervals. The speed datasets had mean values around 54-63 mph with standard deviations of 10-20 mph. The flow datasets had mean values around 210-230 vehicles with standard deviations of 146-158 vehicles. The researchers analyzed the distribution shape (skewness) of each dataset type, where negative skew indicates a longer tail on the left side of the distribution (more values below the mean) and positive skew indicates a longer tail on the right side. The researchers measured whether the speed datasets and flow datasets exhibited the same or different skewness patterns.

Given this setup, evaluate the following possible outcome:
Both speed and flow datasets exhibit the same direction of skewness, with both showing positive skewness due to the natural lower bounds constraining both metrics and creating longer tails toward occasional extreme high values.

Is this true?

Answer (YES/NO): NO